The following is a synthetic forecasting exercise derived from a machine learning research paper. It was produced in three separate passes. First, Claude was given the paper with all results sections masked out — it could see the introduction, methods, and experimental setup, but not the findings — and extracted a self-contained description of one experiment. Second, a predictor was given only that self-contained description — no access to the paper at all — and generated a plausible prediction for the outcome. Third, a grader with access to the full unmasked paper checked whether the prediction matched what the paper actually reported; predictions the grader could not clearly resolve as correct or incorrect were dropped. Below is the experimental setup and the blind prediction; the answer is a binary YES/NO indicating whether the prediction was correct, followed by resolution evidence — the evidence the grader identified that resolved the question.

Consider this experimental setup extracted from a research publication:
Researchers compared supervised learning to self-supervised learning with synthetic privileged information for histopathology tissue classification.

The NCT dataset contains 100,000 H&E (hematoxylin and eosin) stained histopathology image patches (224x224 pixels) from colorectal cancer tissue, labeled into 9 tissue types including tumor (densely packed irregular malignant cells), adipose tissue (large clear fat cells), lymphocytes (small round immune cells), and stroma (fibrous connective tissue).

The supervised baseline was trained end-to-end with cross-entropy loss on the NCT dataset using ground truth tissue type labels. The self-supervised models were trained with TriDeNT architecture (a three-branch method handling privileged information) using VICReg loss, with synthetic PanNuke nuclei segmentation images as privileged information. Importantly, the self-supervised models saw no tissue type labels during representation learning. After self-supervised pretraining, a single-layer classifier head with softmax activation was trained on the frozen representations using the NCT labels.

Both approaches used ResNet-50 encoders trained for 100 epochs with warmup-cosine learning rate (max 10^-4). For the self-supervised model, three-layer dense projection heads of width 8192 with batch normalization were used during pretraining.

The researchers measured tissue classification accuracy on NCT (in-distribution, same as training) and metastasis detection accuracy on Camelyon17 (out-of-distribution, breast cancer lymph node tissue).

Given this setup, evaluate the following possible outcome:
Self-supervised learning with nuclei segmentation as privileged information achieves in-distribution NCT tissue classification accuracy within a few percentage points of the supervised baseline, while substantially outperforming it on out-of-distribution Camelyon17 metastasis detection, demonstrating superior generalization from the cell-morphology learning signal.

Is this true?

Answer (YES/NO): YES